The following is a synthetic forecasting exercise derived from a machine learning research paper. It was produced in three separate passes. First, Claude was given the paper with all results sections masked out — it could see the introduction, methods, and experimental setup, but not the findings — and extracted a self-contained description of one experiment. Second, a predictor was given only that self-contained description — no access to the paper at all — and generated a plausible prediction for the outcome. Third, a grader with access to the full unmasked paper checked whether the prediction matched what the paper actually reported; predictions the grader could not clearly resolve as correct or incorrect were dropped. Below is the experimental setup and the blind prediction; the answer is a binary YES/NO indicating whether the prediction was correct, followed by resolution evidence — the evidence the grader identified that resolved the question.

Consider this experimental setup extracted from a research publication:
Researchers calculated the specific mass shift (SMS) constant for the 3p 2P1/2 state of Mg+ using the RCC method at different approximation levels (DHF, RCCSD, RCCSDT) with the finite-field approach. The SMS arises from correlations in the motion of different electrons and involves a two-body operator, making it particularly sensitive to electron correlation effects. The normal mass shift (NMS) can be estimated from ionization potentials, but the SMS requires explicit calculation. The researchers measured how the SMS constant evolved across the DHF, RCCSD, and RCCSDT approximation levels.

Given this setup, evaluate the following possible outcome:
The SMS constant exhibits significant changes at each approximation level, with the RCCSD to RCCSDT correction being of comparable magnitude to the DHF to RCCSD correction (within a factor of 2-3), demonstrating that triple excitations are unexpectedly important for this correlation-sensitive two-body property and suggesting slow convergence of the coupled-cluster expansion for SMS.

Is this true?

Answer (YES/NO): NO